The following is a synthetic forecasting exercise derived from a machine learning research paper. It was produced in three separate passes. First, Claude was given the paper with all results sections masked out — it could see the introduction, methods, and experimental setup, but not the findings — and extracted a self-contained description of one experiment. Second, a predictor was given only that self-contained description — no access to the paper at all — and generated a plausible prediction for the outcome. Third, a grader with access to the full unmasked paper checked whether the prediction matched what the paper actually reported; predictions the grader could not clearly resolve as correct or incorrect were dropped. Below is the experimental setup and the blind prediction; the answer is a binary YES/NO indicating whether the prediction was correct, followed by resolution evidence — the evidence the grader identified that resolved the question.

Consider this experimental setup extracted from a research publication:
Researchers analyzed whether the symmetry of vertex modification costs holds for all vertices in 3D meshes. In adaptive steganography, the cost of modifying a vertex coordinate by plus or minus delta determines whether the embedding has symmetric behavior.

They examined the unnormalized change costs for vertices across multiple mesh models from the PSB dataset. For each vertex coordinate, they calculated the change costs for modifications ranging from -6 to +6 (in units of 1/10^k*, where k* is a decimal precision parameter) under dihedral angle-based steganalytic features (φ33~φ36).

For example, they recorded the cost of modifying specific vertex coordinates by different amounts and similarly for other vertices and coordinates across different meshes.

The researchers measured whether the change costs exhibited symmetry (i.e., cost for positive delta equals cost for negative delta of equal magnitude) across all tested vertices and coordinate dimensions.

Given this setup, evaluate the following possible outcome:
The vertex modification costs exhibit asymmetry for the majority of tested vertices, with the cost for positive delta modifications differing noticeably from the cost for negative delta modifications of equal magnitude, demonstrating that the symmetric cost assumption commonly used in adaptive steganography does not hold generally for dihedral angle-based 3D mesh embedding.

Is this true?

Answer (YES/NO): NO